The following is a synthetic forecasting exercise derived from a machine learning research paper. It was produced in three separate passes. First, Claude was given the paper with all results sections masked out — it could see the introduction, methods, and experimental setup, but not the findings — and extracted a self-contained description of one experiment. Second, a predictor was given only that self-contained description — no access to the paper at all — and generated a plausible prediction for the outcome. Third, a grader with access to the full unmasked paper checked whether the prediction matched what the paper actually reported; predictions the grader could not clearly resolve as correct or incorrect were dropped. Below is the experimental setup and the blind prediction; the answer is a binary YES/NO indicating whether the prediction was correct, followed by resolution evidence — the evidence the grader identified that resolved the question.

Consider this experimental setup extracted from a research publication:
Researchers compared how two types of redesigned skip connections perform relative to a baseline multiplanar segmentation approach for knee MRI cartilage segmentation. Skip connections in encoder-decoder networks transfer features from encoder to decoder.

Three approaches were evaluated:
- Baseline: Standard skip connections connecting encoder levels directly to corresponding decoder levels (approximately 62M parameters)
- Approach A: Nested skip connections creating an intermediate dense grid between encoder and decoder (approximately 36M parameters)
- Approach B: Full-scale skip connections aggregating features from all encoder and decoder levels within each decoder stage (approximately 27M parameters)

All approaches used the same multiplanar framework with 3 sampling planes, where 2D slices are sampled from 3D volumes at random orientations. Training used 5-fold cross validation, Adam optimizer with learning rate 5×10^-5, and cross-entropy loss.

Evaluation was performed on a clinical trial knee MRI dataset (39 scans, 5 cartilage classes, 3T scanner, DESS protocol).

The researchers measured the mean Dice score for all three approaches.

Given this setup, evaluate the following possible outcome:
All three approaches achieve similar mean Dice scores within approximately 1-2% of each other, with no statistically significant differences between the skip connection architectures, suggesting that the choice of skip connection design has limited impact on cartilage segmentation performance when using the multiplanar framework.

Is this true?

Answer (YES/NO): NO